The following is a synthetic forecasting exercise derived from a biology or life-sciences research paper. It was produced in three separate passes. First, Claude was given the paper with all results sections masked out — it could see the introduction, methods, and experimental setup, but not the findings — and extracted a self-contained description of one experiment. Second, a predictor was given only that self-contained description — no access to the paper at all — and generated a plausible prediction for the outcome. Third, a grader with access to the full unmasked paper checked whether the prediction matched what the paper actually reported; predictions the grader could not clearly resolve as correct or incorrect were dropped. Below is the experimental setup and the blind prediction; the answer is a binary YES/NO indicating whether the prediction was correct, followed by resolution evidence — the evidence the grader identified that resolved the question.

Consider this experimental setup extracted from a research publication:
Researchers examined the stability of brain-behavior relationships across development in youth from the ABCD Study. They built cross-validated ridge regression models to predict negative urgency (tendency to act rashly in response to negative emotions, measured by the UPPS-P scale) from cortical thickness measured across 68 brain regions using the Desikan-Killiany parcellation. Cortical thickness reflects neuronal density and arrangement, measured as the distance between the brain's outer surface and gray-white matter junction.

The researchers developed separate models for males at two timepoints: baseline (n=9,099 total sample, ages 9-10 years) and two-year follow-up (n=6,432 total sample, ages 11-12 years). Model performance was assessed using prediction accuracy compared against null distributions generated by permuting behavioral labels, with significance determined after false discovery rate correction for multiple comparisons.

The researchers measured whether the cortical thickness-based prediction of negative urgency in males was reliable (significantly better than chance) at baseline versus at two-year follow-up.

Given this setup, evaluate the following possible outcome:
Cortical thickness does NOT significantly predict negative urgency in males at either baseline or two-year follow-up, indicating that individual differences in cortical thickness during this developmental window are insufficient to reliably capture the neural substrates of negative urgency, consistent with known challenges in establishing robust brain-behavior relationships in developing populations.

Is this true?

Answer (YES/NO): NO